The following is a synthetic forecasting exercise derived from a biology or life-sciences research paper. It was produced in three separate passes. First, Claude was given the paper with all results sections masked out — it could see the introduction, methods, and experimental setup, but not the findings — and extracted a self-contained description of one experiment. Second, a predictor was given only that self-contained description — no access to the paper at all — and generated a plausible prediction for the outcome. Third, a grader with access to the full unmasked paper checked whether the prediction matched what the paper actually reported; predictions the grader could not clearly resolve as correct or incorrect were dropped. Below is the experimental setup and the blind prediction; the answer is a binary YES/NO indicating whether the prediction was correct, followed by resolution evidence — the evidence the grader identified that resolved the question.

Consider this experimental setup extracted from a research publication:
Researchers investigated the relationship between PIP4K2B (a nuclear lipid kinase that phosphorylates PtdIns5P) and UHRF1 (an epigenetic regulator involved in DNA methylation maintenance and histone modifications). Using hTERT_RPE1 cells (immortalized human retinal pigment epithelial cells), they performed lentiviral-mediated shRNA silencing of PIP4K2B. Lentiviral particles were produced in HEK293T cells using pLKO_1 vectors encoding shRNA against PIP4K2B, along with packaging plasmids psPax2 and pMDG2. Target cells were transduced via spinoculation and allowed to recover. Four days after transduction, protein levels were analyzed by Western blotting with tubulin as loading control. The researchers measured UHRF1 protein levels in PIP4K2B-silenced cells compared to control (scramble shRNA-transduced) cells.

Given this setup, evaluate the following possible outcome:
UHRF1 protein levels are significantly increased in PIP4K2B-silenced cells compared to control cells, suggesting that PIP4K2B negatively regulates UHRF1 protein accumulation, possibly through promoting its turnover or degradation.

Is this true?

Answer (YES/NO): NO